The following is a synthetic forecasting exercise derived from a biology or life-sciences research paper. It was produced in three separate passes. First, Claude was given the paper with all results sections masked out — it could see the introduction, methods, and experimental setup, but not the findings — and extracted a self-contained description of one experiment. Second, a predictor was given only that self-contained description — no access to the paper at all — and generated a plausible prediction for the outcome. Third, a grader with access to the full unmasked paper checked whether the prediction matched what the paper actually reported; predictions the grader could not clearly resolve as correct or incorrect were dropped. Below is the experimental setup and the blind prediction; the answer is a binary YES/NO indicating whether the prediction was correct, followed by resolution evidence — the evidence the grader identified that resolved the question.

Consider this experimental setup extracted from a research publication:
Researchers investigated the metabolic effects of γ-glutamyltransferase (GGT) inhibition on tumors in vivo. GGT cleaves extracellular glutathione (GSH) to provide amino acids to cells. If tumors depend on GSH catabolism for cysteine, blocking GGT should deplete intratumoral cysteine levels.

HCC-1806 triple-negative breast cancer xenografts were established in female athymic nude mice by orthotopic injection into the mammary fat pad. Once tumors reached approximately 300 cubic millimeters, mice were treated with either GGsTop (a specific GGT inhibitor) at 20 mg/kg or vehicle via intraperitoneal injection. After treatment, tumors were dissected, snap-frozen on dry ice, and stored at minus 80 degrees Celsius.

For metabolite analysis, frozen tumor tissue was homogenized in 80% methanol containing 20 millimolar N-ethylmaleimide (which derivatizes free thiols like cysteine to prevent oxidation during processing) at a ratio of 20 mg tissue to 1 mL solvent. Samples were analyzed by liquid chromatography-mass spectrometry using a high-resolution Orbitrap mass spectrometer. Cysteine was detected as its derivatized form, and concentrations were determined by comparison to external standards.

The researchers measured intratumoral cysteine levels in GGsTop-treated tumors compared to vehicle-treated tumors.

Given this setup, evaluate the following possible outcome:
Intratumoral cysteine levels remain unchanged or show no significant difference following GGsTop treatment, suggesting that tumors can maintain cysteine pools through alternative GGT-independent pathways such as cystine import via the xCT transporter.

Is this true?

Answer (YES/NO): NO